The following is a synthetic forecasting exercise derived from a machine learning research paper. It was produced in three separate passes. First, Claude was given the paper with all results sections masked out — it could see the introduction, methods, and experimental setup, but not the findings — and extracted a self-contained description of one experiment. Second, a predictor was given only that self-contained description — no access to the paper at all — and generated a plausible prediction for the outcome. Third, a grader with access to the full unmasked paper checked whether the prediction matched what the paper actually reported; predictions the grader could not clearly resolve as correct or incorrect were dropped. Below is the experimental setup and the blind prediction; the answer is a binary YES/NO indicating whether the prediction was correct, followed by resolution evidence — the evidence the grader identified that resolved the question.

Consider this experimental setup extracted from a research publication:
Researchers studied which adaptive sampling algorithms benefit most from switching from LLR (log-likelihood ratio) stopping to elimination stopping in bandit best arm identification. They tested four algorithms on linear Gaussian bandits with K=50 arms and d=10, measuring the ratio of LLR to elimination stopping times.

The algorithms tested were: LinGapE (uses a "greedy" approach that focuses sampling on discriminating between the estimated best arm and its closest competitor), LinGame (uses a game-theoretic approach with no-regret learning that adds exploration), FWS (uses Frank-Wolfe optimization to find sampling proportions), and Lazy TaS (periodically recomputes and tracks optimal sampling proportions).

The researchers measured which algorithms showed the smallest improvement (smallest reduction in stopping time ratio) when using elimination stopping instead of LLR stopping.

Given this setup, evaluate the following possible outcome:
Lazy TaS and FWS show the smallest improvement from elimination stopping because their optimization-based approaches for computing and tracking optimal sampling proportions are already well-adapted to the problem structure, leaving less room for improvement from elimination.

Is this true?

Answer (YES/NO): NO